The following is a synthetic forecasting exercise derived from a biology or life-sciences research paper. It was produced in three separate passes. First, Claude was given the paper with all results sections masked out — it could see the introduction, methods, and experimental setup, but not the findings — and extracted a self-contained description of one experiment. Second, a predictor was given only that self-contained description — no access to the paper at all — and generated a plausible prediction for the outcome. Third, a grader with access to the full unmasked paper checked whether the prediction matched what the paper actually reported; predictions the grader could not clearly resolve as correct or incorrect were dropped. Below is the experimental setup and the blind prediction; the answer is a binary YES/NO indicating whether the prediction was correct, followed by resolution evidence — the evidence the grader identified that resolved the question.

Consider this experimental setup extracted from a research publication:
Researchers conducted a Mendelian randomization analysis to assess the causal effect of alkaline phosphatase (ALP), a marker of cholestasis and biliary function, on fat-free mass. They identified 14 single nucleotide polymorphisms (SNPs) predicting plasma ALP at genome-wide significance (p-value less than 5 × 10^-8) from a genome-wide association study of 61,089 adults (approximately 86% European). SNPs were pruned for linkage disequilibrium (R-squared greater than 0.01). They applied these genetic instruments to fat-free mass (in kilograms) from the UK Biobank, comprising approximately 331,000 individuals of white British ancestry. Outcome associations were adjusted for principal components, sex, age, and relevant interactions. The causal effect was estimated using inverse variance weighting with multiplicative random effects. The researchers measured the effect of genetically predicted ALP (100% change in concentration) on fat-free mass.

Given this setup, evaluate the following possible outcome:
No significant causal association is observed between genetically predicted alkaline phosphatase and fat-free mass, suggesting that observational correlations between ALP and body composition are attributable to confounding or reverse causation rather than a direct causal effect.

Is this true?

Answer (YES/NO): YES